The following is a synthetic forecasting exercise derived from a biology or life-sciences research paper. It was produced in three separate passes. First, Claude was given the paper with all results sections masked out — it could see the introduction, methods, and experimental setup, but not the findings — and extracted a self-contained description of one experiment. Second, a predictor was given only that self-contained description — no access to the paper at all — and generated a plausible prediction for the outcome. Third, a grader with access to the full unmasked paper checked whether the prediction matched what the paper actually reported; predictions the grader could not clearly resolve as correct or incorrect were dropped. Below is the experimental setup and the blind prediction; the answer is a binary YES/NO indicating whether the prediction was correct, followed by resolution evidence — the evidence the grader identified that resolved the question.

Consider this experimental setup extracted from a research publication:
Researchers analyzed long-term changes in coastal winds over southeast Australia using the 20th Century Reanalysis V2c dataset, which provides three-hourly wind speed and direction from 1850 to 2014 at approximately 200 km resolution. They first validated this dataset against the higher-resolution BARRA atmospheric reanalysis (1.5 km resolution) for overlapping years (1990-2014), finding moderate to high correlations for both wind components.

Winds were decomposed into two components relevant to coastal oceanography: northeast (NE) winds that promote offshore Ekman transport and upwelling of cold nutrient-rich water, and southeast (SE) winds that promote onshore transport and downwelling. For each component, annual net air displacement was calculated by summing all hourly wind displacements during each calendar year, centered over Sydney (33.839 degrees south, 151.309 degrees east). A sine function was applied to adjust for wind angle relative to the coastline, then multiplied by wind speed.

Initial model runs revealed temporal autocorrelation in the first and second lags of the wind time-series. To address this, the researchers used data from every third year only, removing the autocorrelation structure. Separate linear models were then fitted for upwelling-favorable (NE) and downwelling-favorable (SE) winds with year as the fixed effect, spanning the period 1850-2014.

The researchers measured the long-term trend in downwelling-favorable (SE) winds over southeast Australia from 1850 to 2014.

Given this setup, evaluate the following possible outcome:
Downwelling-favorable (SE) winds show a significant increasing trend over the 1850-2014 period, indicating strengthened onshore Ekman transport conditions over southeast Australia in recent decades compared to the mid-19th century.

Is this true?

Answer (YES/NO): NO